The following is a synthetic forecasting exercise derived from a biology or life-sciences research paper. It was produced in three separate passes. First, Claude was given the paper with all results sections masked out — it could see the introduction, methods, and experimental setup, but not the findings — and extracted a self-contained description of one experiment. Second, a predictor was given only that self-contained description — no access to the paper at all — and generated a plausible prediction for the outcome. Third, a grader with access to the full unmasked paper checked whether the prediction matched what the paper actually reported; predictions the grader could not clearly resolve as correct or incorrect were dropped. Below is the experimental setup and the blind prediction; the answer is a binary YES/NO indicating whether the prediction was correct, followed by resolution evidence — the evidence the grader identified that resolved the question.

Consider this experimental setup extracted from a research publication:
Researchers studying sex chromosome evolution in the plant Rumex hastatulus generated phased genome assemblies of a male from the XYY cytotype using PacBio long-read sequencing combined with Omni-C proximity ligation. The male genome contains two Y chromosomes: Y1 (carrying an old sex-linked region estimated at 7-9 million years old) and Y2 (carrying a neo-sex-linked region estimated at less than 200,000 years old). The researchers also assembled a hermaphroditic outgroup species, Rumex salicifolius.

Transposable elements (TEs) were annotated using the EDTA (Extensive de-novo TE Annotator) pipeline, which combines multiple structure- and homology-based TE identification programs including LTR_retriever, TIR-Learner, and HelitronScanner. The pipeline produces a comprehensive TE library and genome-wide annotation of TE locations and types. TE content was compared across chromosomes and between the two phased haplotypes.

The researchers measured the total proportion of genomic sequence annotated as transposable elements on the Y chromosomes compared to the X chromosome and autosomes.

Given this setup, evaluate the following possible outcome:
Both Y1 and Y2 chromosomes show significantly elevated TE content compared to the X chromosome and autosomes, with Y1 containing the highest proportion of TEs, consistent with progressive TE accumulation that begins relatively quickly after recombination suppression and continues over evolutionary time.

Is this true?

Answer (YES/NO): NO